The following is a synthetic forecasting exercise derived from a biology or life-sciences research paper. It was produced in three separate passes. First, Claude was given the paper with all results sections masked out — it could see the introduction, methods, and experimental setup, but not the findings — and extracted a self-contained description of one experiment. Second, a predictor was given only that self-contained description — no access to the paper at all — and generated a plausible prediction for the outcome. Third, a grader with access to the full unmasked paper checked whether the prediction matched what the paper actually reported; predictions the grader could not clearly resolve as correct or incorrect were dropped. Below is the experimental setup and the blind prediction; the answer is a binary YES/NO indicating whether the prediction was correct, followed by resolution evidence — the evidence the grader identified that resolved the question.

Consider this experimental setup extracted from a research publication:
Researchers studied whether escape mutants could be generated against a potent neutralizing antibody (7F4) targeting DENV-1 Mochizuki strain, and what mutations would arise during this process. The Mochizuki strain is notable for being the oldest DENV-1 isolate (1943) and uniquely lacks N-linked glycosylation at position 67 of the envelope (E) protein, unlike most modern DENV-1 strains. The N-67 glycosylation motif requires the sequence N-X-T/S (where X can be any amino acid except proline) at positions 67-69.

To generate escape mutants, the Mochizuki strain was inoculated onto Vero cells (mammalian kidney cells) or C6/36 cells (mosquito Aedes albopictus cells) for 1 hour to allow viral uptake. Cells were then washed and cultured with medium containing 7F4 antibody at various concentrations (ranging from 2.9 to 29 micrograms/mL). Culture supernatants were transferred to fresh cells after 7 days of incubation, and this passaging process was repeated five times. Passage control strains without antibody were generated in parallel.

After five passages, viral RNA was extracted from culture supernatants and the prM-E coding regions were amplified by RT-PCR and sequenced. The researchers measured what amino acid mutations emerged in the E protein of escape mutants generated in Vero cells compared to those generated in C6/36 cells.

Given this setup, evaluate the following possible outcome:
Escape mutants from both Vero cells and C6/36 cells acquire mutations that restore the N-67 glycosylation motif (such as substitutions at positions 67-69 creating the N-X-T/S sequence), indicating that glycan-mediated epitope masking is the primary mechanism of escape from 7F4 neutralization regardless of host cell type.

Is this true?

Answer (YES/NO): NO